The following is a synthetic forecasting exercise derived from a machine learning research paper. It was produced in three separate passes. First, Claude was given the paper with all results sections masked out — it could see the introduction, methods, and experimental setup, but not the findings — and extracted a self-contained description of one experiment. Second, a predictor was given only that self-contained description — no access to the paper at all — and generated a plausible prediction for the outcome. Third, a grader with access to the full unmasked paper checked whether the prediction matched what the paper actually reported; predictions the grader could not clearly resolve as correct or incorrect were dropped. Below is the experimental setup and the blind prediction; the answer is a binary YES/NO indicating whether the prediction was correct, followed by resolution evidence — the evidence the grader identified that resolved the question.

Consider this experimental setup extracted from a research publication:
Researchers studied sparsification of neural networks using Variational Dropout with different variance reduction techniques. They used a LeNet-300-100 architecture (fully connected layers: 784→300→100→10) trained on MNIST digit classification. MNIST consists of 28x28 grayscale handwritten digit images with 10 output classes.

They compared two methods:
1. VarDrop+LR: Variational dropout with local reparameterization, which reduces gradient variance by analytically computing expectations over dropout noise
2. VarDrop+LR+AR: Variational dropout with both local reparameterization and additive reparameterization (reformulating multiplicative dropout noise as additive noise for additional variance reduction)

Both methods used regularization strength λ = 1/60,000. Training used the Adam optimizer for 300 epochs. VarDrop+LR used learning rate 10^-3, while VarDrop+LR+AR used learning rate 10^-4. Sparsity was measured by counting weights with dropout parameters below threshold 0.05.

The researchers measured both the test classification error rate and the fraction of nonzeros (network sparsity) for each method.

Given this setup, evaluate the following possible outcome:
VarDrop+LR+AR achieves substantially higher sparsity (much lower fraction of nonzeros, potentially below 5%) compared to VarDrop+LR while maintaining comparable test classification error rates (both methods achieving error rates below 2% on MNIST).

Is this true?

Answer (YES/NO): NO